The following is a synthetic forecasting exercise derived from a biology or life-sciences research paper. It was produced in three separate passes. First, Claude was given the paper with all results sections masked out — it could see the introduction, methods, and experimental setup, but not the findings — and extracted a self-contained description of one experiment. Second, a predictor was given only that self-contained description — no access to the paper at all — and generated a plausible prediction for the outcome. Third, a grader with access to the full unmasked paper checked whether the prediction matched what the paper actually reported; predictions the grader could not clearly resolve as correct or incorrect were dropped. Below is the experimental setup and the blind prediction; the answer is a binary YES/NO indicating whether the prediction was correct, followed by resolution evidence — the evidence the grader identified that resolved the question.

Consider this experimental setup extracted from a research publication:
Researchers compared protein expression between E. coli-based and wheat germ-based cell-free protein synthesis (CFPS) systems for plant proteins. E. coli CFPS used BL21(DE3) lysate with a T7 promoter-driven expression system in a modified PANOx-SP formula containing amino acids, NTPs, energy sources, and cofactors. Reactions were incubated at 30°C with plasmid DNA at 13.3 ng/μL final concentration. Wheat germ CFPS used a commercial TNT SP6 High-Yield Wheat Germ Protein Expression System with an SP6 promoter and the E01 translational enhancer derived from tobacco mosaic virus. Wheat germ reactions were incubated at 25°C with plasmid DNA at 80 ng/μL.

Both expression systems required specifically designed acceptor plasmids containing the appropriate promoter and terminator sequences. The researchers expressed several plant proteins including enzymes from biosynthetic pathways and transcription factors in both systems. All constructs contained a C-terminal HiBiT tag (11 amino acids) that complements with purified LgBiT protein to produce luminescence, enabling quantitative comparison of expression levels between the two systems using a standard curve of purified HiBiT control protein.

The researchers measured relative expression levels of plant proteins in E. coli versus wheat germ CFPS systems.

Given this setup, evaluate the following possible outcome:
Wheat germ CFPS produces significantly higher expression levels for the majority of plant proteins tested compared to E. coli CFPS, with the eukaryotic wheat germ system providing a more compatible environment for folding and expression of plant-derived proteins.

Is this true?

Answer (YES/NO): YES